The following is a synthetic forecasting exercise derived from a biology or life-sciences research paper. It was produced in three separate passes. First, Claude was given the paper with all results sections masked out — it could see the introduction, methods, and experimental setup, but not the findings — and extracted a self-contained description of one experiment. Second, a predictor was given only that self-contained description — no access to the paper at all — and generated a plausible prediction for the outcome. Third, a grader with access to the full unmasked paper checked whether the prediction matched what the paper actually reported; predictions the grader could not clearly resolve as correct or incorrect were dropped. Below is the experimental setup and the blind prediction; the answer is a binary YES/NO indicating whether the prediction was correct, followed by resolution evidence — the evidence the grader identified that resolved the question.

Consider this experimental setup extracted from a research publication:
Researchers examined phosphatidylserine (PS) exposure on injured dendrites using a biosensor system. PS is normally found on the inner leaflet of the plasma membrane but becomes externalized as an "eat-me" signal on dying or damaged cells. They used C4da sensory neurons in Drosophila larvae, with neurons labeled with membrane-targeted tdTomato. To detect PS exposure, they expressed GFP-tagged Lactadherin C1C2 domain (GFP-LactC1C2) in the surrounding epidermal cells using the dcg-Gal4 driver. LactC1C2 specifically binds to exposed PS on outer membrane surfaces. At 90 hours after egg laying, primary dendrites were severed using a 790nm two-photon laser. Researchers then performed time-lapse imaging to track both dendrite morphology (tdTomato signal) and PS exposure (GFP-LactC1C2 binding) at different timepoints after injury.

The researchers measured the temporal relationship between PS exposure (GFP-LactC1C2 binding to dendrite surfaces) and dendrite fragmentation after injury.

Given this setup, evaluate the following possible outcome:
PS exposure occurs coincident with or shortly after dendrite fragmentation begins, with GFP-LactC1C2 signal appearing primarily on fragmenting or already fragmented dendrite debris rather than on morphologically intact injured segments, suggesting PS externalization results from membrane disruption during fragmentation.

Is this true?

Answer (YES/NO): NO